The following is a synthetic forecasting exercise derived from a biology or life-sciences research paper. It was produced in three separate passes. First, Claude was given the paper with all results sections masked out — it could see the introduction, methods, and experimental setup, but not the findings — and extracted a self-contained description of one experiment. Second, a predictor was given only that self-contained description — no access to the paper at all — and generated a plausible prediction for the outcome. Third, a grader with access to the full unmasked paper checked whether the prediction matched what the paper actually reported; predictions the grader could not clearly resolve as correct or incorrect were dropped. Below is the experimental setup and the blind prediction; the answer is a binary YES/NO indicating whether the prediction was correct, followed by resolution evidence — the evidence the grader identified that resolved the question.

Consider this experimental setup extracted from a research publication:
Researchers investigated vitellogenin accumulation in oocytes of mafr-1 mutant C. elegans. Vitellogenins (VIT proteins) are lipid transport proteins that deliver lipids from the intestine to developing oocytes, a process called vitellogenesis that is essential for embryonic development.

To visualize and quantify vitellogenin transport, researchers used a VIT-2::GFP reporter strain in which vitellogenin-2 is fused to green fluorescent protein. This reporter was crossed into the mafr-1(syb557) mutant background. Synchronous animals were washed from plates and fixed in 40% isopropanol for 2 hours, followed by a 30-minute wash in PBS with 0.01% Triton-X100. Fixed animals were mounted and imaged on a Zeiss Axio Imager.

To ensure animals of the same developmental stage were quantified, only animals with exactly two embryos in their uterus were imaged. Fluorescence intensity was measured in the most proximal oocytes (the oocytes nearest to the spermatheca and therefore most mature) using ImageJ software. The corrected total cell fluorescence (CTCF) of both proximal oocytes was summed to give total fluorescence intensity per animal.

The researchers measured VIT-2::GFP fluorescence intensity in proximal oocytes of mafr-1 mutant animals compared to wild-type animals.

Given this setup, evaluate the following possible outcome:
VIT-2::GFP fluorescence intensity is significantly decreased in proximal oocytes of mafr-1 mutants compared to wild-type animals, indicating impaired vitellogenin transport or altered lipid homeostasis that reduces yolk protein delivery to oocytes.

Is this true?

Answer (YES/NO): NO